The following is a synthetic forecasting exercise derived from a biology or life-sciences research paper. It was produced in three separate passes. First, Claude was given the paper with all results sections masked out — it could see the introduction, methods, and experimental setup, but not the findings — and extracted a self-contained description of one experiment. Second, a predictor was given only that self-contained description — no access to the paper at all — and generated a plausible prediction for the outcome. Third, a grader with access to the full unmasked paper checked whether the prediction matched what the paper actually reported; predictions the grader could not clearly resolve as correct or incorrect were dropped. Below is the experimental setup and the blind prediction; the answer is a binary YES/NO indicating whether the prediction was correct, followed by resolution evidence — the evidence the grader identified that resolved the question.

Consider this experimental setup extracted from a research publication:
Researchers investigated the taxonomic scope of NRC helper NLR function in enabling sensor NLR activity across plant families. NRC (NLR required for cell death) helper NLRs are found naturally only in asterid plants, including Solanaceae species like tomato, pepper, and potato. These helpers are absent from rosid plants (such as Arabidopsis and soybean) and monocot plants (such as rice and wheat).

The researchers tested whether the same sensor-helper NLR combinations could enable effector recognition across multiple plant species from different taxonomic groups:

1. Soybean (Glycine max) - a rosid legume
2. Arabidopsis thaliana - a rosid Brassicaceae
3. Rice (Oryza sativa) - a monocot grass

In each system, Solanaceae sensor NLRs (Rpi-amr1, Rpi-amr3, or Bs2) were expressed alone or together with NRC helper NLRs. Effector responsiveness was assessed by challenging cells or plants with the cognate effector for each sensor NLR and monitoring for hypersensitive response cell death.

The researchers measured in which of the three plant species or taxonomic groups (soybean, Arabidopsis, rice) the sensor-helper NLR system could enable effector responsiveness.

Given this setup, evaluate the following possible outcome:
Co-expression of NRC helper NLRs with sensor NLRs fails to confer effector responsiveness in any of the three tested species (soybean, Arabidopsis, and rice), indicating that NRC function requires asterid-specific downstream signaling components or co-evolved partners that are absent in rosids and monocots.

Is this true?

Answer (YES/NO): NO